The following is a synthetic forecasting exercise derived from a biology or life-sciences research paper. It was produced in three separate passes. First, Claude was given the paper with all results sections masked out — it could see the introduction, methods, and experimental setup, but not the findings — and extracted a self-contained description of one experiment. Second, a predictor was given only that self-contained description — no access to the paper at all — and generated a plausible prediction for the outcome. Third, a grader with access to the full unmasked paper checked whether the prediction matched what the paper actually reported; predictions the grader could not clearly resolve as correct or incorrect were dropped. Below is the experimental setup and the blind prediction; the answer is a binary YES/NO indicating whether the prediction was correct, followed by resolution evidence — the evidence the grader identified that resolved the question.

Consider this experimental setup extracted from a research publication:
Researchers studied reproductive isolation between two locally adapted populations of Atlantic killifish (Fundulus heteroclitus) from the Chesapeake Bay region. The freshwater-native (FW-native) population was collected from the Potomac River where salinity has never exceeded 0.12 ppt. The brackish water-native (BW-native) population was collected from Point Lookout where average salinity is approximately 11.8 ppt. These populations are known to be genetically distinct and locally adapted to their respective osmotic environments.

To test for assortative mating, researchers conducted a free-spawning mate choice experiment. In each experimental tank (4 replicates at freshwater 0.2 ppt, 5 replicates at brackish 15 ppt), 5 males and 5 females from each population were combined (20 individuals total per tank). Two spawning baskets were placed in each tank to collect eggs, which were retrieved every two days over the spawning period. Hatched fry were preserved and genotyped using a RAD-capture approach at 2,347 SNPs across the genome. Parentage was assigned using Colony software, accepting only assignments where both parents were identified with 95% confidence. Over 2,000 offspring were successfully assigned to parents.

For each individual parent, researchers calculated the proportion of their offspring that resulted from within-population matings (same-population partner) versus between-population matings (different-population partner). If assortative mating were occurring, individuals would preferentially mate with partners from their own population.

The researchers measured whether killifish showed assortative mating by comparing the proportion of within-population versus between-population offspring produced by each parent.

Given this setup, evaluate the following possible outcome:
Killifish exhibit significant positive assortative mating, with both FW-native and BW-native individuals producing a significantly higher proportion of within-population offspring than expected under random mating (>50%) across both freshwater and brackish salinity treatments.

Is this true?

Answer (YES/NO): NO